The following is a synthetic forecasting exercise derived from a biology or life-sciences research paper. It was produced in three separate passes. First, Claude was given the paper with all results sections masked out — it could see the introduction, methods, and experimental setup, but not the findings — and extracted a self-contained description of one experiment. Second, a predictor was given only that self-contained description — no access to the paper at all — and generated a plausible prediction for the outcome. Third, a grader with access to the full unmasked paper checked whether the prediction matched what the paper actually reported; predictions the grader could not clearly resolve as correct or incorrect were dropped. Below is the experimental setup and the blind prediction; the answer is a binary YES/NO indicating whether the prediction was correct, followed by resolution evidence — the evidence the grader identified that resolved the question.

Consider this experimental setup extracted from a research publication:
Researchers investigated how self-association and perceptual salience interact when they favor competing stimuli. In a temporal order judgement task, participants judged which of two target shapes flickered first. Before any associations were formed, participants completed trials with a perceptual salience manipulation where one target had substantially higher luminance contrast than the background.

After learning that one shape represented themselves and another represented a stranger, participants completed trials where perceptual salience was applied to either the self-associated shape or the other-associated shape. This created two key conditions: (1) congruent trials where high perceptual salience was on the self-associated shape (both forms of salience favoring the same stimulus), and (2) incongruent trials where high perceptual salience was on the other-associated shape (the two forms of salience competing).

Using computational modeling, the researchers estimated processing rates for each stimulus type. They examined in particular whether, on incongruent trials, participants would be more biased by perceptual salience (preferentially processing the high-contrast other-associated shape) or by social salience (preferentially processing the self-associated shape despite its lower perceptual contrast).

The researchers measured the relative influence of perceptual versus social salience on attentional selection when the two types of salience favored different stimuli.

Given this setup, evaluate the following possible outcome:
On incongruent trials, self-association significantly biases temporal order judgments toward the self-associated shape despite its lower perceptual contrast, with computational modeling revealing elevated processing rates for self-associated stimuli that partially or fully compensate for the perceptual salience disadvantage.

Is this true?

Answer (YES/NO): NO